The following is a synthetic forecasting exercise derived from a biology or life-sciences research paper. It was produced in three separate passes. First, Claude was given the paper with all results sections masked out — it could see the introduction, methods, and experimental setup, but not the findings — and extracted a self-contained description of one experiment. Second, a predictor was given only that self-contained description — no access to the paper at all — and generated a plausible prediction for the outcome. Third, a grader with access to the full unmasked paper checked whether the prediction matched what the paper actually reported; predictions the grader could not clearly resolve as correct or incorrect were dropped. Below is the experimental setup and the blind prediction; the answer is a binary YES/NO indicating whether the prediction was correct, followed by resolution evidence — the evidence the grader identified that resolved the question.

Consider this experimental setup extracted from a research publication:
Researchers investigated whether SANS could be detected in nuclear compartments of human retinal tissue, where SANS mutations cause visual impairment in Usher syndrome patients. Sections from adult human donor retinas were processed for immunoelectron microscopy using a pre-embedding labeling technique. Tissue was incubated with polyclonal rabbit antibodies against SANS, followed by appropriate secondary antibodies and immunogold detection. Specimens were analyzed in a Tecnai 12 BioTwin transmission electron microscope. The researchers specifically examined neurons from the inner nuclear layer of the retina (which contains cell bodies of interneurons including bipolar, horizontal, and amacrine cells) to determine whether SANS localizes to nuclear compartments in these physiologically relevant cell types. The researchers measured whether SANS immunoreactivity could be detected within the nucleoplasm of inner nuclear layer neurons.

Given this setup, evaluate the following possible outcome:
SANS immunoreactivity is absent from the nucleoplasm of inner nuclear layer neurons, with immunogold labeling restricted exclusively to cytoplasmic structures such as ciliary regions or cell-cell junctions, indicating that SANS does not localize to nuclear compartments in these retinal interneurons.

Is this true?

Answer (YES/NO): NO